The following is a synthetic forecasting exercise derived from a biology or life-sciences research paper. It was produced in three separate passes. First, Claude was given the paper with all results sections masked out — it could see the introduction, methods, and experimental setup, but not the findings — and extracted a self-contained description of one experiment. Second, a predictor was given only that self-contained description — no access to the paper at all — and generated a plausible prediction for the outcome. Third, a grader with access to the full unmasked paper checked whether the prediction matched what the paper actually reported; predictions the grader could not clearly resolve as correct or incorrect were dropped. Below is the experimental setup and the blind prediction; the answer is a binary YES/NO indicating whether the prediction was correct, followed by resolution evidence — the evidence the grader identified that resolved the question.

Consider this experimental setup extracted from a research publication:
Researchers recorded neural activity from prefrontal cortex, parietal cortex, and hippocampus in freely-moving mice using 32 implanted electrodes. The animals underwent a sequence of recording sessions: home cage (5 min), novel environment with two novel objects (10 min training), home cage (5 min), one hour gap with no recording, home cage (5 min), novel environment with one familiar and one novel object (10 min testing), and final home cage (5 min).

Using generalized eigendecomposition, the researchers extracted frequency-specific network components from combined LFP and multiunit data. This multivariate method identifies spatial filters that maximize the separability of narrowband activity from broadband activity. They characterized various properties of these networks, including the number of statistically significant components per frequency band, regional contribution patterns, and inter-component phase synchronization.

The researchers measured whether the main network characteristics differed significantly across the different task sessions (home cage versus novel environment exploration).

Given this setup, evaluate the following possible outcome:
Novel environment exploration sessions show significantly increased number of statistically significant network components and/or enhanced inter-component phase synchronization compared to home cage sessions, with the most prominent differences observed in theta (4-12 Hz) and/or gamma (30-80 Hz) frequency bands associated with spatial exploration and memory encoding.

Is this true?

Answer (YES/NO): NO